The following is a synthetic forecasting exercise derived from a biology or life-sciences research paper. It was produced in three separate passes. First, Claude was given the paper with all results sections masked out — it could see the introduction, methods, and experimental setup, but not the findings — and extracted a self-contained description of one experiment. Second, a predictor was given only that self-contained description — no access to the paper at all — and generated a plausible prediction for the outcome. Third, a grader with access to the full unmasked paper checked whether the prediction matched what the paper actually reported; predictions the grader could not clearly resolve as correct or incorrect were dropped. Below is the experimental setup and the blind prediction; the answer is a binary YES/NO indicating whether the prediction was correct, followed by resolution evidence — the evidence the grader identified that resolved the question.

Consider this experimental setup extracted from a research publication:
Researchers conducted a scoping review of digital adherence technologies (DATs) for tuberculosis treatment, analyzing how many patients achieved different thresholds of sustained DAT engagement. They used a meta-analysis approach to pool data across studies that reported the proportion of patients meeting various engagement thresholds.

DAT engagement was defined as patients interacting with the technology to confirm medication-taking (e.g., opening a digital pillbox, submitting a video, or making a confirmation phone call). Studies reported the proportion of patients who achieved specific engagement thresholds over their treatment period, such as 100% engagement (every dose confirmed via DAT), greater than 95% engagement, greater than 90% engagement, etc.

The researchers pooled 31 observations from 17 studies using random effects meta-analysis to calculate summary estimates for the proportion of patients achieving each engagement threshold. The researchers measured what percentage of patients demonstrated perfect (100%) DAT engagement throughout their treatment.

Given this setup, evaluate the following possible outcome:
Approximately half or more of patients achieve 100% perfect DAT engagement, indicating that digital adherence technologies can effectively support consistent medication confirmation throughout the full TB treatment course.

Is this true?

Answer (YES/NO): NO